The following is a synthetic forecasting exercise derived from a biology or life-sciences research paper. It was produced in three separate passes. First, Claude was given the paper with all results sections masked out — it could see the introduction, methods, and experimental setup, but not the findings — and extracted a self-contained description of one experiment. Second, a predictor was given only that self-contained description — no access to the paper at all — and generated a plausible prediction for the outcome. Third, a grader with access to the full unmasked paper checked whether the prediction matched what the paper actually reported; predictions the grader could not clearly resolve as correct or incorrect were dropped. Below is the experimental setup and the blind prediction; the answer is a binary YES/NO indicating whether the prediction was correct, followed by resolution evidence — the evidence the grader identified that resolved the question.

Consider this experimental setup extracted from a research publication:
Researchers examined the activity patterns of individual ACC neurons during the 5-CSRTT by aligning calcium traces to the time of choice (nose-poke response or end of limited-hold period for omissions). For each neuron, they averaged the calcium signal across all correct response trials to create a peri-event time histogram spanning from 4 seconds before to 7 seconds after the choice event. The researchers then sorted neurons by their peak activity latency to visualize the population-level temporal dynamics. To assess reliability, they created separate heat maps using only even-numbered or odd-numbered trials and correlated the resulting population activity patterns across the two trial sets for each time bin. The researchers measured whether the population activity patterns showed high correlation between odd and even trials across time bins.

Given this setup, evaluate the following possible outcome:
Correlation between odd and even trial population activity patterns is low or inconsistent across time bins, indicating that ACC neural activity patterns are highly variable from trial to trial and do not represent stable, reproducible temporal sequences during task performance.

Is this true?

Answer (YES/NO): NO